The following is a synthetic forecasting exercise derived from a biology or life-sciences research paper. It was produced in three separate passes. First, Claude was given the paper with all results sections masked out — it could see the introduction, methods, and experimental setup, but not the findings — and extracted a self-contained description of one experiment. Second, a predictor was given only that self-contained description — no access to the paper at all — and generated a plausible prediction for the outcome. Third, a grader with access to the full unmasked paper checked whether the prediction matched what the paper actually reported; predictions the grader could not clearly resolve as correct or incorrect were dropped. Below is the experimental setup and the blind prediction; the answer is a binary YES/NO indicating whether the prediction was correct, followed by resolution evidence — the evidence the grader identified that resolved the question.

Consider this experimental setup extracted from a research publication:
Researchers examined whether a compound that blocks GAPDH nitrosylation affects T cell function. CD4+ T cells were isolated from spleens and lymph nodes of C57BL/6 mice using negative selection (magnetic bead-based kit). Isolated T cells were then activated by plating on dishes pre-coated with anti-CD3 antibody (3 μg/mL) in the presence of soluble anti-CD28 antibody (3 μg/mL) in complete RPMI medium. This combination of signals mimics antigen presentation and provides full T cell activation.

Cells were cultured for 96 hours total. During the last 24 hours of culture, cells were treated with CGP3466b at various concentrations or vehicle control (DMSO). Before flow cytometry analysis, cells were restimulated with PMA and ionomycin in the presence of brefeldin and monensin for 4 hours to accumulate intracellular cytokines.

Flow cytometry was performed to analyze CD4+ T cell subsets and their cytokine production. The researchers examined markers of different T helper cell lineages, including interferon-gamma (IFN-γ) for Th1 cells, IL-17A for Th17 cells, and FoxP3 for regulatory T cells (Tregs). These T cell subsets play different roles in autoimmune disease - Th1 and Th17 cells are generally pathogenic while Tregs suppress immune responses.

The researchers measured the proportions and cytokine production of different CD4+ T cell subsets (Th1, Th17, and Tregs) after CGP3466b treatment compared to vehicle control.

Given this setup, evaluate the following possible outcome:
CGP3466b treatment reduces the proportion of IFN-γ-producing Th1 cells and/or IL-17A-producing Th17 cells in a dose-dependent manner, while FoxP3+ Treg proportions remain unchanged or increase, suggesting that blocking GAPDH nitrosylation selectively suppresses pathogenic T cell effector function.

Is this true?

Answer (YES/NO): NO